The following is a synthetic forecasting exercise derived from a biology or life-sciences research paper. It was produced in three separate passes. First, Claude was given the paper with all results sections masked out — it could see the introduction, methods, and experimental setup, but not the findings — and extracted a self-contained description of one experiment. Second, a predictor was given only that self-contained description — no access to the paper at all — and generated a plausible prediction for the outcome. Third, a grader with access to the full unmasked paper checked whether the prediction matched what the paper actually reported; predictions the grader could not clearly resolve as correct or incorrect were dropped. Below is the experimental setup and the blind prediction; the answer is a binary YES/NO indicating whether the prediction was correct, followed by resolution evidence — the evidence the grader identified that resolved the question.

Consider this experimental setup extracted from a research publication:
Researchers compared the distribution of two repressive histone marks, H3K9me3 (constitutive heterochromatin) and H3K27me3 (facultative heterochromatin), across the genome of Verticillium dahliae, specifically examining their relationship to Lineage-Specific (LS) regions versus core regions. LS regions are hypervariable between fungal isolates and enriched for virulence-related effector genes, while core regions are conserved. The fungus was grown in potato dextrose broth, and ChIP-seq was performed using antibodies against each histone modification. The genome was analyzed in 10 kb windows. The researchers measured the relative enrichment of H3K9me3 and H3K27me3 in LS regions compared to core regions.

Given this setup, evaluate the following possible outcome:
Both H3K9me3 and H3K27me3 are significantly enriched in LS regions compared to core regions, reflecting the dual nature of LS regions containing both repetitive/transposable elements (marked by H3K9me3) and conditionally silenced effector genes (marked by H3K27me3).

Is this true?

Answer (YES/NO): NO